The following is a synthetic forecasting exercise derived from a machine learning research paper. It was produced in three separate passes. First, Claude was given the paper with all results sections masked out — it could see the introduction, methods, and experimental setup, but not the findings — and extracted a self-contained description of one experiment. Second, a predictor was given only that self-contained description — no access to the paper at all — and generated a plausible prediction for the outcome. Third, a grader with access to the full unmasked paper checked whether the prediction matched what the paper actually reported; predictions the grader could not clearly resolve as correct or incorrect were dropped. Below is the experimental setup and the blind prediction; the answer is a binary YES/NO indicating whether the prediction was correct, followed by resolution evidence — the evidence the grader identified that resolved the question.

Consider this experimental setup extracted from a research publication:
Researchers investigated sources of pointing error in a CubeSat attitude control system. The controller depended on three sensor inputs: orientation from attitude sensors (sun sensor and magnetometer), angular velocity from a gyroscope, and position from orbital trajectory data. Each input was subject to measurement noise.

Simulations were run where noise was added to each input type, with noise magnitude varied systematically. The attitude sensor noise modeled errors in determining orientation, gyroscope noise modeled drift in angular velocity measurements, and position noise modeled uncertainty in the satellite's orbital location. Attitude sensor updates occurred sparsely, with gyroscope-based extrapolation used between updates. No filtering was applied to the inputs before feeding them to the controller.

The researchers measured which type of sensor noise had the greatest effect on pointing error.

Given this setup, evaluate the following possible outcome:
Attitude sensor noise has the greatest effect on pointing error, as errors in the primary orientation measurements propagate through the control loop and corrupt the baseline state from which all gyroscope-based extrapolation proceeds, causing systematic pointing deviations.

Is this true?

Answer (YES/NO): YES